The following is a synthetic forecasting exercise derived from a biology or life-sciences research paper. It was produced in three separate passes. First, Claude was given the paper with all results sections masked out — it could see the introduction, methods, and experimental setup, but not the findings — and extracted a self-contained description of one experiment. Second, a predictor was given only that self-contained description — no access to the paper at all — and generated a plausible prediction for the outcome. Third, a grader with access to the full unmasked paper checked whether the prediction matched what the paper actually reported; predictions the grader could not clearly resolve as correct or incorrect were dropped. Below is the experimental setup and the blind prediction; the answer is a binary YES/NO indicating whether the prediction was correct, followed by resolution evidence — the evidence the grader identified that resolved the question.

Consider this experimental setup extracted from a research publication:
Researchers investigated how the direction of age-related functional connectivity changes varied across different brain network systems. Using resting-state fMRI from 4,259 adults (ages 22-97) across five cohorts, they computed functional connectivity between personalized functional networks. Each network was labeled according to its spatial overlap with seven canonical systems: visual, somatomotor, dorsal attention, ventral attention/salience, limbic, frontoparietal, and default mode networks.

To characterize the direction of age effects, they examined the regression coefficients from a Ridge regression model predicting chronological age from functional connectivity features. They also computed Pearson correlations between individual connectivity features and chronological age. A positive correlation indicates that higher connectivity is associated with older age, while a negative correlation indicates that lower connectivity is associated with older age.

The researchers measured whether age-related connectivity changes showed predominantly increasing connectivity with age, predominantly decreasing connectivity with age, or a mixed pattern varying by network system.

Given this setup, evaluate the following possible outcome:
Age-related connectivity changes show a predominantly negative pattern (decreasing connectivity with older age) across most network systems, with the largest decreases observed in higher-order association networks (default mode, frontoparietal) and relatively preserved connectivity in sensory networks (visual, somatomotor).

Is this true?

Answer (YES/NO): NO